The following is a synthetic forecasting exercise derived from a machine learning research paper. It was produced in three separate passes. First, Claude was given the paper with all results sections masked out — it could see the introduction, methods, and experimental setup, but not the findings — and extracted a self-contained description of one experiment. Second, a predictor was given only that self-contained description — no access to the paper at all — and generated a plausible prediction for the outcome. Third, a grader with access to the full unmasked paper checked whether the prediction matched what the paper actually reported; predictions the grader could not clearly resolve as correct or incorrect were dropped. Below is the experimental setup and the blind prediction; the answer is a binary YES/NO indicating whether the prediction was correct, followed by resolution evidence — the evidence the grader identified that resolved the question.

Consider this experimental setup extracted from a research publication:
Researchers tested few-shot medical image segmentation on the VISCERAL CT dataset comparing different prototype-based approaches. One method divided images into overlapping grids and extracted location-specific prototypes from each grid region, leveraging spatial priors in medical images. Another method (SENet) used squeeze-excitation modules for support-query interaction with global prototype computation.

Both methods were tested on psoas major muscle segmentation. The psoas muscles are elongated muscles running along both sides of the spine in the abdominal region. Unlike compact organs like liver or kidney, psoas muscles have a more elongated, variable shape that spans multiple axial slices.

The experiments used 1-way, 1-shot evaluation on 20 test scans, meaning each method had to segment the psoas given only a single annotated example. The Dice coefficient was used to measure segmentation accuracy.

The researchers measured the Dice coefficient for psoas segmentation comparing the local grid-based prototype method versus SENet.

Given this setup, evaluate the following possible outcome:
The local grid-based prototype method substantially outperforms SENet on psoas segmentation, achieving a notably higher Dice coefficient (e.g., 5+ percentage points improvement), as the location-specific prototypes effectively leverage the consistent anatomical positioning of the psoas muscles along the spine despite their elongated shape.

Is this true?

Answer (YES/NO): NO